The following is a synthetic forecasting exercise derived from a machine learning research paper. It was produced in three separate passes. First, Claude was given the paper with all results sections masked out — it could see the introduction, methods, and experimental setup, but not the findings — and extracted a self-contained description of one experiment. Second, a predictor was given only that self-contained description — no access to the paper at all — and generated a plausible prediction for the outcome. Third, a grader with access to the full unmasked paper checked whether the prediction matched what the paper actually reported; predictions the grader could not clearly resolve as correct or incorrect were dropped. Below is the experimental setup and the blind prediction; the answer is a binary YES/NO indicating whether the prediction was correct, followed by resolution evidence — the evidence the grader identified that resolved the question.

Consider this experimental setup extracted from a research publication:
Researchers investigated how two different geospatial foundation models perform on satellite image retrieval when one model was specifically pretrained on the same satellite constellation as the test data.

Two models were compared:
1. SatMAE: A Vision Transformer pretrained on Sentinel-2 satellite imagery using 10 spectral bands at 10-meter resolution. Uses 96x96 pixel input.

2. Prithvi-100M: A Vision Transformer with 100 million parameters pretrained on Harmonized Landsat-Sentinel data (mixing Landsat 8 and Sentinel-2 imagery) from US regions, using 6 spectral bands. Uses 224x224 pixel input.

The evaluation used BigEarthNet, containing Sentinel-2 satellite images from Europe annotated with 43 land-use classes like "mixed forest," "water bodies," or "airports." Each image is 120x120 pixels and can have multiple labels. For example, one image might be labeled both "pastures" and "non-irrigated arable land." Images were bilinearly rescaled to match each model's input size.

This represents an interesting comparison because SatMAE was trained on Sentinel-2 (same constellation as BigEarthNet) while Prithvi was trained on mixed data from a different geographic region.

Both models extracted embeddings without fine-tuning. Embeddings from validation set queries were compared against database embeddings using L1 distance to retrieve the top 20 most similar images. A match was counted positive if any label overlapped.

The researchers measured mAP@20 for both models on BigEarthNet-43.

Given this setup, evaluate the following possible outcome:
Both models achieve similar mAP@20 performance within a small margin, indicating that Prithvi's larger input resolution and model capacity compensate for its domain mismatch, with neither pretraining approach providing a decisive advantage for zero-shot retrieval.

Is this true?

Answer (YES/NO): NO